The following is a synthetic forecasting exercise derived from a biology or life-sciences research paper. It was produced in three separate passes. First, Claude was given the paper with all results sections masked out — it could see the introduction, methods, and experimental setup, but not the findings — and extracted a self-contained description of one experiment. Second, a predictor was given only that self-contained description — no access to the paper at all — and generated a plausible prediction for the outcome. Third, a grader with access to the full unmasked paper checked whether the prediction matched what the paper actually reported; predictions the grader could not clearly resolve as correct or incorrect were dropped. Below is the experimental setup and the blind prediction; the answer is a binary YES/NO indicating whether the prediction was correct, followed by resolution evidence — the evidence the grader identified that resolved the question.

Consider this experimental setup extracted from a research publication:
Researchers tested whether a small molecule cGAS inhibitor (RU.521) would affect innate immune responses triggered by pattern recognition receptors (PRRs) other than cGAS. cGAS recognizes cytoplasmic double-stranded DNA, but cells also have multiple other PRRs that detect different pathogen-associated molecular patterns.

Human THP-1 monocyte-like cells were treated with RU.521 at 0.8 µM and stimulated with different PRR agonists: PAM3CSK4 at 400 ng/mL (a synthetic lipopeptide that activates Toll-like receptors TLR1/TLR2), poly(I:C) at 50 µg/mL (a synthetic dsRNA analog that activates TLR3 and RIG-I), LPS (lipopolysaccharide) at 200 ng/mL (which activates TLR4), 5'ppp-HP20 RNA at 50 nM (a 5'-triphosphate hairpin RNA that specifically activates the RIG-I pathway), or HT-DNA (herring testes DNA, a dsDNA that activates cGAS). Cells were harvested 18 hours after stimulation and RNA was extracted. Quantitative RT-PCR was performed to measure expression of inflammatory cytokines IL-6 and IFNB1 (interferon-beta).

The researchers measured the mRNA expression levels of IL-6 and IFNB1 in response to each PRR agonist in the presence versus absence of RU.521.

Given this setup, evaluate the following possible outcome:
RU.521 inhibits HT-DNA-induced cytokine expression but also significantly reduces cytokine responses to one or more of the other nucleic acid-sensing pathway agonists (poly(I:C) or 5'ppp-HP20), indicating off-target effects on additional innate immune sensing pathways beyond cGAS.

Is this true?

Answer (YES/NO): NO